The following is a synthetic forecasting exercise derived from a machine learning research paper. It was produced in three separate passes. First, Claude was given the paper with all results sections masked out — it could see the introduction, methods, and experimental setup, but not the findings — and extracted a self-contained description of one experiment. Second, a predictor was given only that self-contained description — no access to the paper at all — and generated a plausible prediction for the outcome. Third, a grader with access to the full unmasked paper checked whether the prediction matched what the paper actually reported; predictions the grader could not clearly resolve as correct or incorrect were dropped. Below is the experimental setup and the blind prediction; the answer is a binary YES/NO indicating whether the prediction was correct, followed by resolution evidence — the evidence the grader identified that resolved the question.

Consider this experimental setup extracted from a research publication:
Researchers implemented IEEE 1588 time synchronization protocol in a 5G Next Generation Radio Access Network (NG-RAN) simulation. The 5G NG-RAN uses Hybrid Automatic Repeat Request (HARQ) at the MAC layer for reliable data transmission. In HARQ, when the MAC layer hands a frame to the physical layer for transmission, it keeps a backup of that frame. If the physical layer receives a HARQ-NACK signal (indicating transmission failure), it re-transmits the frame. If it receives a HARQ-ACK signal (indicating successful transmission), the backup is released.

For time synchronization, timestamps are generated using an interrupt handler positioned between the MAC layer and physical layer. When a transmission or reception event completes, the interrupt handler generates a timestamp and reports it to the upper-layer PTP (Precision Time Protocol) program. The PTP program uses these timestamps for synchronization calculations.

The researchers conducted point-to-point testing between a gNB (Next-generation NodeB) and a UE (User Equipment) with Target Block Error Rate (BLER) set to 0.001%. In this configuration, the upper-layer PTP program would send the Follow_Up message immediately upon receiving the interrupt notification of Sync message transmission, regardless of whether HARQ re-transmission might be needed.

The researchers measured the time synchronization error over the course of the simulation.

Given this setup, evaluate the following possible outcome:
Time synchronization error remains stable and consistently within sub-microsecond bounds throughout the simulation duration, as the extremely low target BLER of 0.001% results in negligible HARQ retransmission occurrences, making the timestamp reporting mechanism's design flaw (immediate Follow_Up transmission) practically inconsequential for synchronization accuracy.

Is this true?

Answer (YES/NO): NO